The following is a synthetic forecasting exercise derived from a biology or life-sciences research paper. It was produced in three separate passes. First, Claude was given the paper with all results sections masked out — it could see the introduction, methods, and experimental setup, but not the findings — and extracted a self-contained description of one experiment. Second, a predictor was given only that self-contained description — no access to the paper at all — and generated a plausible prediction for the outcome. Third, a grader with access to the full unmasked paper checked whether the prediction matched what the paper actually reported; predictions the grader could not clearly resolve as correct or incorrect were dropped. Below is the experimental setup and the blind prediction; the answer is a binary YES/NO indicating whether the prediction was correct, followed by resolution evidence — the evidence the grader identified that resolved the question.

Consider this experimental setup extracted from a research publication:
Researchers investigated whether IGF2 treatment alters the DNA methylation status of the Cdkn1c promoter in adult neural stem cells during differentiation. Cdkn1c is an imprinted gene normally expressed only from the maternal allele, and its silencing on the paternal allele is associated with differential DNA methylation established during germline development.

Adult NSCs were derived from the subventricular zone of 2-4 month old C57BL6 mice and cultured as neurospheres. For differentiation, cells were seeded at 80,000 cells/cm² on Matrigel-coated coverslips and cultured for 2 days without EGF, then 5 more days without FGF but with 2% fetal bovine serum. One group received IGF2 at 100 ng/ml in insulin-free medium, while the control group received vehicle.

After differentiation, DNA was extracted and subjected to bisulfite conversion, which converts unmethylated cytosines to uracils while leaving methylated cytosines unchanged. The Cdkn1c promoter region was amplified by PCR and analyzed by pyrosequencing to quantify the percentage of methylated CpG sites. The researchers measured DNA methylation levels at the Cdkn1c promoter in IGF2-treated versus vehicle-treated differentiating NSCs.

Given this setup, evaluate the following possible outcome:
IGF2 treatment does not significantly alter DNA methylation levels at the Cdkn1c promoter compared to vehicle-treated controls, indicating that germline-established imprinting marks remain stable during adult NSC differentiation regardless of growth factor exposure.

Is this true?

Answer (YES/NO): YES